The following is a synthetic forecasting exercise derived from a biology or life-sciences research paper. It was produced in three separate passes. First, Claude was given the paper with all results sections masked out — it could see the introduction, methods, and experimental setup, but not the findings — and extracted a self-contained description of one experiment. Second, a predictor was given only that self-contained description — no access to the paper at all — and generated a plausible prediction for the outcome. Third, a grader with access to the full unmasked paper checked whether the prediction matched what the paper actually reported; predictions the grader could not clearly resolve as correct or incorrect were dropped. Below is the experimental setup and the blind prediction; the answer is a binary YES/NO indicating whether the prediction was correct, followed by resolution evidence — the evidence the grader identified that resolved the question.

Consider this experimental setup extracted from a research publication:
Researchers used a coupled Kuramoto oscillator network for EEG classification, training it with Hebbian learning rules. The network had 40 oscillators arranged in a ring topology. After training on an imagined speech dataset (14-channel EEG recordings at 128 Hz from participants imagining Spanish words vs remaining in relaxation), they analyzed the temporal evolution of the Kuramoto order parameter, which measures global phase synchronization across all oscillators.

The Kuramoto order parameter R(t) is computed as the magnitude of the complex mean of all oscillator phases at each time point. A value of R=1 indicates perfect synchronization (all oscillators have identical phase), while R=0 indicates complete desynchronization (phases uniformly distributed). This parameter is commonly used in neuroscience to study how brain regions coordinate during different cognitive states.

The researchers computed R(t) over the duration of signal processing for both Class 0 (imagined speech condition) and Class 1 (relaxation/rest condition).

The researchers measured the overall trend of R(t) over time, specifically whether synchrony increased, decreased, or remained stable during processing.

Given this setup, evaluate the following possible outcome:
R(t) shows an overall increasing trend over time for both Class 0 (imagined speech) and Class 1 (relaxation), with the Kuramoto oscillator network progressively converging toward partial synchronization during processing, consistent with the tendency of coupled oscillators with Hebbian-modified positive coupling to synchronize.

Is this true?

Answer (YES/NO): NO